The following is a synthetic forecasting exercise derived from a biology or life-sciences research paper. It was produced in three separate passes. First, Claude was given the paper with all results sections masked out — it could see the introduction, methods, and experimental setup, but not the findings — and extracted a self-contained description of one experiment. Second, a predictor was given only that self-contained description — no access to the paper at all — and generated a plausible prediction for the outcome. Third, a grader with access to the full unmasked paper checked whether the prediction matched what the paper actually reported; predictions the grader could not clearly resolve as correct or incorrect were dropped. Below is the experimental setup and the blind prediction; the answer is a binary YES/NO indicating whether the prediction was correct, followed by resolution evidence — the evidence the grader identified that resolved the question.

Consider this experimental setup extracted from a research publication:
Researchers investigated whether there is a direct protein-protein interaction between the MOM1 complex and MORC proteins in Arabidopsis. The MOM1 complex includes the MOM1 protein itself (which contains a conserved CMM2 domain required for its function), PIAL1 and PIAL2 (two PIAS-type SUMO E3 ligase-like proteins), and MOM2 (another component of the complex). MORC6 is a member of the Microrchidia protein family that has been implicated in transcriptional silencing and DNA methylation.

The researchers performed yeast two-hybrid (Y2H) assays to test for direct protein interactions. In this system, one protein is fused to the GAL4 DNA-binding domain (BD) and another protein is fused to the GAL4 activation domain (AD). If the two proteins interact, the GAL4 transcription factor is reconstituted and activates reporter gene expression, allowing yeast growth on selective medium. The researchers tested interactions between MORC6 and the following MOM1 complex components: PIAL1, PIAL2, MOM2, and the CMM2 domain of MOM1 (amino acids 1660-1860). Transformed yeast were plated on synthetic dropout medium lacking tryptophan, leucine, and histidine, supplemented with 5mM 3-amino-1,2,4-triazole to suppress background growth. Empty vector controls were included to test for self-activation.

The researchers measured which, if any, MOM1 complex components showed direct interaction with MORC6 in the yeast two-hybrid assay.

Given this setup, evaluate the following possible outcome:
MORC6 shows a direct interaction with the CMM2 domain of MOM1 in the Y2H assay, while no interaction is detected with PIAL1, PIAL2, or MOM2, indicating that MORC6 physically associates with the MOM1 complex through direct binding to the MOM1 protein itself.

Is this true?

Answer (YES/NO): NO